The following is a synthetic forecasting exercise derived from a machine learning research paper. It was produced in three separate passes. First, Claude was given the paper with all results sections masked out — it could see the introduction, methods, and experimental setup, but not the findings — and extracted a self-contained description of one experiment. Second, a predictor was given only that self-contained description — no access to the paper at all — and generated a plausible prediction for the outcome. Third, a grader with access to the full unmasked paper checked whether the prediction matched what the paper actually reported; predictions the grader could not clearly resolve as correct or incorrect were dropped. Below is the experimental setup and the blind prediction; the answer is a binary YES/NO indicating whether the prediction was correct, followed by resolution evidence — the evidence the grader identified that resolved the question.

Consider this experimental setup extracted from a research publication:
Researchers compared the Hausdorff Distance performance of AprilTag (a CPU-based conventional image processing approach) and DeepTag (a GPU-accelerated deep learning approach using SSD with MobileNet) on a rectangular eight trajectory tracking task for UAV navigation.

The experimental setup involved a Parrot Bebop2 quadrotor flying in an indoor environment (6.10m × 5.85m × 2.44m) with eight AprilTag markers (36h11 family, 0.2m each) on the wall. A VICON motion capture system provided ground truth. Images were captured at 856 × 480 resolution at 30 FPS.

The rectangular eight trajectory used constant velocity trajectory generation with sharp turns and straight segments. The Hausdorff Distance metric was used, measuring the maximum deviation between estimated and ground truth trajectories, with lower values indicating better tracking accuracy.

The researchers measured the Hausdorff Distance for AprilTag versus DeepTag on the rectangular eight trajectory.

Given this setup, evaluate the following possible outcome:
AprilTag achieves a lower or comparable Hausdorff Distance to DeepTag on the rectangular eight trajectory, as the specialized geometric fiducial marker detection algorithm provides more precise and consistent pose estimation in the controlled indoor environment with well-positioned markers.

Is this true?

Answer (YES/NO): YES